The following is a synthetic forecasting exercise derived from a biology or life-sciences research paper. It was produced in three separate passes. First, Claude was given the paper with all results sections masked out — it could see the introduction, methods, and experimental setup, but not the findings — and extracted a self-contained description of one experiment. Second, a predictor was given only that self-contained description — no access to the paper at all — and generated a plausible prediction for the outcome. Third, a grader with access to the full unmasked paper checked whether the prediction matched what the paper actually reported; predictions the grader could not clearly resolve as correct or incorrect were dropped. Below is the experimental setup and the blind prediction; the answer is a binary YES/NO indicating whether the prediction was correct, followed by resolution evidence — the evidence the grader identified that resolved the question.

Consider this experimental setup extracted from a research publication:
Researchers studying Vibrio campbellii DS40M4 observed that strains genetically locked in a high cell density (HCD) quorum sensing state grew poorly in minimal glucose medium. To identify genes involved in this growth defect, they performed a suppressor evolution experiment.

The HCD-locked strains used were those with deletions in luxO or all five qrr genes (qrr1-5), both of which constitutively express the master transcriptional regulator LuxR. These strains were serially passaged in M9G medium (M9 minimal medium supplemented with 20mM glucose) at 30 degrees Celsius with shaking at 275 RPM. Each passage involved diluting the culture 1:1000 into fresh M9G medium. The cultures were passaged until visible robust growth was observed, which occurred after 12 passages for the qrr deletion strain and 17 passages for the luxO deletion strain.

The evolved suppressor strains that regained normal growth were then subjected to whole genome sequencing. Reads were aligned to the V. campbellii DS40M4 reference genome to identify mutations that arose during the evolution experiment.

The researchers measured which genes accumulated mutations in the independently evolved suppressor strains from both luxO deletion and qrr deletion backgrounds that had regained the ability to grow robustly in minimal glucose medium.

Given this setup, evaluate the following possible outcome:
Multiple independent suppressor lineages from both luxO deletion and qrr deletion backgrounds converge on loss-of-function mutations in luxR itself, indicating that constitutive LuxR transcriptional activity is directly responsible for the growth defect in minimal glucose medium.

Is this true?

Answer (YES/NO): NO